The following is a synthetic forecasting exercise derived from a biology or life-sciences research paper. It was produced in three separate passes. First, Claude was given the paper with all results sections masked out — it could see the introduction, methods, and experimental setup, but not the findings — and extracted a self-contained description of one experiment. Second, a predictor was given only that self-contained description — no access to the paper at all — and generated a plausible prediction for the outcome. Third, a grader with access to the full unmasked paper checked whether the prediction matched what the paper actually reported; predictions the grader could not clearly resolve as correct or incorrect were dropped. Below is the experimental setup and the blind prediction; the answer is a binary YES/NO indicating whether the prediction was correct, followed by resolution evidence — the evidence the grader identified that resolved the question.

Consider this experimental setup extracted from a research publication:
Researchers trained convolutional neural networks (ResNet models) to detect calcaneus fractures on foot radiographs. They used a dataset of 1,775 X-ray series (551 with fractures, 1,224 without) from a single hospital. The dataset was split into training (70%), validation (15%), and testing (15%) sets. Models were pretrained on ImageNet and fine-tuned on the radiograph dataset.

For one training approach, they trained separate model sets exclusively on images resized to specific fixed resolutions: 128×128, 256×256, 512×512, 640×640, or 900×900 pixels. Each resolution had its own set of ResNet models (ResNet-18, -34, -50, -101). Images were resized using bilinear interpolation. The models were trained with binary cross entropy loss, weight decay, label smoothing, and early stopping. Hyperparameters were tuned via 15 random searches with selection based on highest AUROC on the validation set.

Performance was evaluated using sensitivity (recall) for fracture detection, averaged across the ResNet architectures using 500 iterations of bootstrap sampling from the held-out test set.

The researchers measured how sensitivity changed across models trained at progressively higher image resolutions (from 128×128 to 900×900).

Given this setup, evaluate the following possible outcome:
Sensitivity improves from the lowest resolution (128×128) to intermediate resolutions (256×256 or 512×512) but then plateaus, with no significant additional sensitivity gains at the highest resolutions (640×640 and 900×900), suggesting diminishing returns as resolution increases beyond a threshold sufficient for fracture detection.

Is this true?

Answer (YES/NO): NO